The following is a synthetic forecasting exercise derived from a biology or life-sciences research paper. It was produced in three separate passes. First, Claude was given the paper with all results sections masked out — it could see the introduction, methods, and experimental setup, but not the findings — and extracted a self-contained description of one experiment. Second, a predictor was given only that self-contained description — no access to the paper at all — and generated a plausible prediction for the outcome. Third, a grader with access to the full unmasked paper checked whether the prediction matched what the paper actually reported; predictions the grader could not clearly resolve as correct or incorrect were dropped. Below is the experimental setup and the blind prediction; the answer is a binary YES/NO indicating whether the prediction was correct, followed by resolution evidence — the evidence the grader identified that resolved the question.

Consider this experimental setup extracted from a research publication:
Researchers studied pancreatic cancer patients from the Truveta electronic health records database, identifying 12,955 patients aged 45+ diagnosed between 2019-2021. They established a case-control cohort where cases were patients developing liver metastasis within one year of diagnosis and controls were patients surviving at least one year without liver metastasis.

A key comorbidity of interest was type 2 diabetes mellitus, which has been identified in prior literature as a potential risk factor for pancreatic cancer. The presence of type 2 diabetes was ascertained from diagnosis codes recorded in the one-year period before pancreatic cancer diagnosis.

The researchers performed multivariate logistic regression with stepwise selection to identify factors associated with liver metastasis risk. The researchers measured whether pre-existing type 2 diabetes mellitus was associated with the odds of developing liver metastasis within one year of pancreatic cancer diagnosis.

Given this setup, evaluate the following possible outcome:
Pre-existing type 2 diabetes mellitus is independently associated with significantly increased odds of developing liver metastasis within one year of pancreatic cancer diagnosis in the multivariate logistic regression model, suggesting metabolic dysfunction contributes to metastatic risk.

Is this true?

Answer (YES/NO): YES